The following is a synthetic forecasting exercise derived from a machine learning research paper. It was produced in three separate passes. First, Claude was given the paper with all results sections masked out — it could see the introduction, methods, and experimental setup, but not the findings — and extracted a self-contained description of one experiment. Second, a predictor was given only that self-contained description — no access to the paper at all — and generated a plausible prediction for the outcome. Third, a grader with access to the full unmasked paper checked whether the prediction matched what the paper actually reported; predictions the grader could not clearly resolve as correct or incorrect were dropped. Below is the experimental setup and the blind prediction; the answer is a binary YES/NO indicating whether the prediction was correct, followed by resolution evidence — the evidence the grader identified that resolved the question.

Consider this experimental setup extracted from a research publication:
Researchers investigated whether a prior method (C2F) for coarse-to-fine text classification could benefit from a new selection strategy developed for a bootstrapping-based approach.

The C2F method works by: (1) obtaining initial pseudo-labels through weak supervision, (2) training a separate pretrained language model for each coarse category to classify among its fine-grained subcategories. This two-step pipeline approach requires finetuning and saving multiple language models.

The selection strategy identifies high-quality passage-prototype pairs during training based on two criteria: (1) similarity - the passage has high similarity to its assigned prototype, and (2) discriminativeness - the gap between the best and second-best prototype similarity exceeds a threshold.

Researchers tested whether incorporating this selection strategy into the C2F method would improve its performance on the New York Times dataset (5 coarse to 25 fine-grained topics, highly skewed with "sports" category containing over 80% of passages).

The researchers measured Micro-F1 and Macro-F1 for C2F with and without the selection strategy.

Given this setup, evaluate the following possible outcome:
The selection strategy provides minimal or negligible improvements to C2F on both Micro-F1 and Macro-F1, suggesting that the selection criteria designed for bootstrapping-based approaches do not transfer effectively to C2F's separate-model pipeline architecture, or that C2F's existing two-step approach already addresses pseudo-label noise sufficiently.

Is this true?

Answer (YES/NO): NO